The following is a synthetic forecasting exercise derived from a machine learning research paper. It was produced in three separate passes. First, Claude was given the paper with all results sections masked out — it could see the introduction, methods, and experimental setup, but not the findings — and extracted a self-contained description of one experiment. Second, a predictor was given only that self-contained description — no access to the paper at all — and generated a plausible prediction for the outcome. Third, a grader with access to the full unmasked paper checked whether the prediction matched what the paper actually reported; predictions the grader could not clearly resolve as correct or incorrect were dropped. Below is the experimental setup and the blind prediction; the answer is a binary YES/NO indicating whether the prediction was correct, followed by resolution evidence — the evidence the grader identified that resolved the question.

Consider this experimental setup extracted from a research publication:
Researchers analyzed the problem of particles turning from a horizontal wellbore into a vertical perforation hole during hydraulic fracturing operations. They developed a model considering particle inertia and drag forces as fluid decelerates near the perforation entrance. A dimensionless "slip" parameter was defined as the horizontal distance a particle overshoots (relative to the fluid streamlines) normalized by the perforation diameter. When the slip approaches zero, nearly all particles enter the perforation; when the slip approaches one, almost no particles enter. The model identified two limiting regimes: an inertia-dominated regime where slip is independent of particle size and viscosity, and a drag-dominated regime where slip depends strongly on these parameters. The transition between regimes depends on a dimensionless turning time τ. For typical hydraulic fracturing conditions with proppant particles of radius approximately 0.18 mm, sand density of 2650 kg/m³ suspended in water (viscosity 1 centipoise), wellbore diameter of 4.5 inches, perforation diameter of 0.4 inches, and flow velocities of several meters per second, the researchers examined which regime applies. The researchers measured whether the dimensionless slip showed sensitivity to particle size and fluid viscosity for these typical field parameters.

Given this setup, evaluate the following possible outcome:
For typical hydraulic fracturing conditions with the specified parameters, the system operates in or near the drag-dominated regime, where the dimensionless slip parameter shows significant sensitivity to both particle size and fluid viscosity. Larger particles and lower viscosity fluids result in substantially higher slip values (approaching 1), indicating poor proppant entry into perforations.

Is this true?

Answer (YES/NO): NO